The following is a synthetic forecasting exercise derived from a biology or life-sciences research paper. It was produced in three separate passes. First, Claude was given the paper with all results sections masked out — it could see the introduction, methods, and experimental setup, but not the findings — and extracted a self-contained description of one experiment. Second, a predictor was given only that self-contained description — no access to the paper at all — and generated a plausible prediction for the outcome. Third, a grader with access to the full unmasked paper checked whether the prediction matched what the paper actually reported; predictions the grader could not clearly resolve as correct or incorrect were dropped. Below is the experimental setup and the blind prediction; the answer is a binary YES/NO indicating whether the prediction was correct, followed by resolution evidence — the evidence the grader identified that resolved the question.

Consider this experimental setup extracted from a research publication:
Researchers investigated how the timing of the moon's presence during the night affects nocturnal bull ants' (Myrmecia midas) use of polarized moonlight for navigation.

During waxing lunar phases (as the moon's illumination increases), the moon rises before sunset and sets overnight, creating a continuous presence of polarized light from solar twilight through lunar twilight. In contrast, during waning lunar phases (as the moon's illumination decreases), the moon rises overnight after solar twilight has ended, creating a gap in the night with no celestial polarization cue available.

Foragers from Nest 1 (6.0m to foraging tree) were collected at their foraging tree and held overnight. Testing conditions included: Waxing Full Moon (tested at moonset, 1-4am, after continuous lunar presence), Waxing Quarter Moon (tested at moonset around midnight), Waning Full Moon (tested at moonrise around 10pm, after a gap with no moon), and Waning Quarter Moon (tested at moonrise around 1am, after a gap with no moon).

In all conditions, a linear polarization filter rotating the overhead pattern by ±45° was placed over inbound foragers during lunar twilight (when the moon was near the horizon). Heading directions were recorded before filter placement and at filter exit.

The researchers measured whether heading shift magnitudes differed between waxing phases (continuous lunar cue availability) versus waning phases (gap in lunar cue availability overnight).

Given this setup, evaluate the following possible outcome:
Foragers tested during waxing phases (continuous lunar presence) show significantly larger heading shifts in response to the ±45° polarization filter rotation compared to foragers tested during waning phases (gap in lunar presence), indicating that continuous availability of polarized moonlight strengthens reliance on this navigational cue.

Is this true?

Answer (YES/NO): YES